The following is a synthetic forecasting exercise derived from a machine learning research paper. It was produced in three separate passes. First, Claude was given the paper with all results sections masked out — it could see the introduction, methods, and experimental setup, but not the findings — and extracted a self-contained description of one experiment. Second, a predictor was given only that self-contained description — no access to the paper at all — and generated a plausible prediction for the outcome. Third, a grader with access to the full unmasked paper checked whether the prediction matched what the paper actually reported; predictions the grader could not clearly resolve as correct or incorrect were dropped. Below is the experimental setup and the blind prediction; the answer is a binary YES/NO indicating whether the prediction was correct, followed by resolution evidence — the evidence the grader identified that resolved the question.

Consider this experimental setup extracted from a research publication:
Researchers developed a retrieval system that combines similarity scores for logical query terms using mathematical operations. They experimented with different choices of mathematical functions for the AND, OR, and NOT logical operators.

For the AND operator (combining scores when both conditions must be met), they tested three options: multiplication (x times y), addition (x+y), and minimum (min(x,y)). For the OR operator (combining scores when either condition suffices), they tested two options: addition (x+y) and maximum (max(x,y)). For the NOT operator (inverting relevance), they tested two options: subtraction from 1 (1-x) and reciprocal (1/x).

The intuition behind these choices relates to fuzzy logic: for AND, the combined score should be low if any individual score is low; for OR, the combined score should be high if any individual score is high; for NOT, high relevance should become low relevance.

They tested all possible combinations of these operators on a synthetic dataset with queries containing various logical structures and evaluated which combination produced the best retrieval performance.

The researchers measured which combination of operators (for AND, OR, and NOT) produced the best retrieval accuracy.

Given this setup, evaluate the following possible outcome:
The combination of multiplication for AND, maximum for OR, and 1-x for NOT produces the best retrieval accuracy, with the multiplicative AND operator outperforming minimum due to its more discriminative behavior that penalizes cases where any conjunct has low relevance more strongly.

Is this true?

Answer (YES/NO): NO